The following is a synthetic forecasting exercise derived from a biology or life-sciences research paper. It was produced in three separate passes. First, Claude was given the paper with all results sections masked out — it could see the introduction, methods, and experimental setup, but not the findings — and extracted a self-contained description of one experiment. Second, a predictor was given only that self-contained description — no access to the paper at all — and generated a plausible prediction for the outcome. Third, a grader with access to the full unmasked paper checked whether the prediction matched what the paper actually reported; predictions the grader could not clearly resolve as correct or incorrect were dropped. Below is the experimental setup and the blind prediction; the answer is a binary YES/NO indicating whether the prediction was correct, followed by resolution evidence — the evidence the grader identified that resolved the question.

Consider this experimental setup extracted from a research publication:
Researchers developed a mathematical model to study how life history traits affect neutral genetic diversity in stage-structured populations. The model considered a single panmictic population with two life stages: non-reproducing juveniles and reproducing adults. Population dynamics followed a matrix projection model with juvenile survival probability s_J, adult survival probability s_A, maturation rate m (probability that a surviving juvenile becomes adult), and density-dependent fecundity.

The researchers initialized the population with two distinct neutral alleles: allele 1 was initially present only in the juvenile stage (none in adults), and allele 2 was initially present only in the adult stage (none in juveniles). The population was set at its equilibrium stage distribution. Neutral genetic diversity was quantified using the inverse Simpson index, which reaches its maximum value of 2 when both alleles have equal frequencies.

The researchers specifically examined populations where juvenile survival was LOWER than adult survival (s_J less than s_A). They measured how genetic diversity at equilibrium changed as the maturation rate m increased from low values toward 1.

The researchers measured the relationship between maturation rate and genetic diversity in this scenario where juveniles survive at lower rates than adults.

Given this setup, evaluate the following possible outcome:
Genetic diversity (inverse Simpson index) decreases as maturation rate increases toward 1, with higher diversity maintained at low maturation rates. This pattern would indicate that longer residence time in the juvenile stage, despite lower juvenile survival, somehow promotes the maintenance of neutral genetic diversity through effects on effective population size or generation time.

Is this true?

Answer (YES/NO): YES